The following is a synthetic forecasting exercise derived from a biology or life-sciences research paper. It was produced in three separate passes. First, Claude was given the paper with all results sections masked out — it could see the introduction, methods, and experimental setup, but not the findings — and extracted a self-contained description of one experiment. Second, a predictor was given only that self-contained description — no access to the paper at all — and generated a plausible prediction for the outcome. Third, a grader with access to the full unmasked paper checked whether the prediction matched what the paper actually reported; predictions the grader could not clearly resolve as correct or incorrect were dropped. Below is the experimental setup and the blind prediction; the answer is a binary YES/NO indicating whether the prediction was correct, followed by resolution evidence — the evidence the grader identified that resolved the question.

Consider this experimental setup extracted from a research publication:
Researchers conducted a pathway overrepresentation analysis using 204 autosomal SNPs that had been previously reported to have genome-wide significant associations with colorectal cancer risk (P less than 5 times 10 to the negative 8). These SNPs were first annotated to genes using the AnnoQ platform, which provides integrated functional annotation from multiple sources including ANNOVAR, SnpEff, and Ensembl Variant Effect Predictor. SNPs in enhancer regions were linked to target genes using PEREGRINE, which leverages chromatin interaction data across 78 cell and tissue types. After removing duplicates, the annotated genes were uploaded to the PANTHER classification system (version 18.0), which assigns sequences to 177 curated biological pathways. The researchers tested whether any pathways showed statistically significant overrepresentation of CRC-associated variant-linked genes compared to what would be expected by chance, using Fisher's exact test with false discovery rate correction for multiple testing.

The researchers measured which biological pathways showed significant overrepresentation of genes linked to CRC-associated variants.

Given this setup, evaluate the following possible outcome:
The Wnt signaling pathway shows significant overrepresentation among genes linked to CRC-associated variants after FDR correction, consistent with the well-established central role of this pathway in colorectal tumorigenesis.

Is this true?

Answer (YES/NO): YES